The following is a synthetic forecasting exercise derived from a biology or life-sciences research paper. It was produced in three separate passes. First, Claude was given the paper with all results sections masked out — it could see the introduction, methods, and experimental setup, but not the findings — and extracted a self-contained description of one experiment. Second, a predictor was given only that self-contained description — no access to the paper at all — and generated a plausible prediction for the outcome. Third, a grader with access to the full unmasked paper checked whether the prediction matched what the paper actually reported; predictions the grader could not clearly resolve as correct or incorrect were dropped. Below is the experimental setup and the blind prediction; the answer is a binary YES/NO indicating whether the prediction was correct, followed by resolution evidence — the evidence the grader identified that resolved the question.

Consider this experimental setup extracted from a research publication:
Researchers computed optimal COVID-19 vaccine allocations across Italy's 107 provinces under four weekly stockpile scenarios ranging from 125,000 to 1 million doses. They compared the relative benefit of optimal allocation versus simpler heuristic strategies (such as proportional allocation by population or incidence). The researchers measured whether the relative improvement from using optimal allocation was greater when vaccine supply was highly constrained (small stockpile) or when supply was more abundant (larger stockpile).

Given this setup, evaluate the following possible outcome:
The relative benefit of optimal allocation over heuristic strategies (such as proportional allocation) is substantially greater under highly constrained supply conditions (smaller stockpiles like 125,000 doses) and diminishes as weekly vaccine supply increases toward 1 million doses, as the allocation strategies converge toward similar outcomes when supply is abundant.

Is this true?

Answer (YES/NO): YES